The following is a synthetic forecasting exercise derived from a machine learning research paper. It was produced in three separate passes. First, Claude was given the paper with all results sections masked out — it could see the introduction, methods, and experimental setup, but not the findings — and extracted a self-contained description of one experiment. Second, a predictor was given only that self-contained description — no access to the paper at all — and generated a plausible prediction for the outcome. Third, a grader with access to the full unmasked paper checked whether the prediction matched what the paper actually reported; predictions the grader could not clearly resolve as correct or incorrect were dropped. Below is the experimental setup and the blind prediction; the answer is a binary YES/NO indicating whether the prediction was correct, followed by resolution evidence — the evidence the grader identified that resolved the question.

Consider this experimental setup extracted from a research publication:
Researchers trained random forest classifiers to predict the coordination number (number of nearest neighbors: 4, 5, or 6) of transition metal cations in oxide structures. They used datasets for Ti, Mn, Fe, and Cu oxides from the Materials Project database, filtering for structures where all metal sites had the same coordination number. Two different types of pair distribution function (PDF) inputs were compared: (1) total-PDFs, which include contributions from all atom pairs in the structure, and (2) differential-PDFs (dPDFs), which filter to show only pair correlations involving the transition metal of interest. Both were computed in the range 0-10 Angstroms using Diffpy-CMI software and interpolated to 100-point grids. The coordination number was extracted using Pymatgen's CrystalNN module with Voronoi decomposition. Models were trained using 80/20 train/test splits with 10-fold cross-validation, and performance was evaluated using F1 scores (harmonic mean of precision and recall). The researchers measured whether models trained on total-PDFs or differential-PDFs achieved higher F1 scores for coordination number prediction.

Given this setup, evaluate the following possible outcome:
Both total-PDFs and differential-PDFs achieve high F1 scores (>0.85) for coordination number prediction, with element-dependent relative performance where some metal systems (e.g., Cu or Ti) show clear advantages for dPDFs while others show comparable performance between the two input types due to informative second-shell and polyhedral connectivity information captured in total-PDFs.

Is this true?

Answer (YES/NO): NO